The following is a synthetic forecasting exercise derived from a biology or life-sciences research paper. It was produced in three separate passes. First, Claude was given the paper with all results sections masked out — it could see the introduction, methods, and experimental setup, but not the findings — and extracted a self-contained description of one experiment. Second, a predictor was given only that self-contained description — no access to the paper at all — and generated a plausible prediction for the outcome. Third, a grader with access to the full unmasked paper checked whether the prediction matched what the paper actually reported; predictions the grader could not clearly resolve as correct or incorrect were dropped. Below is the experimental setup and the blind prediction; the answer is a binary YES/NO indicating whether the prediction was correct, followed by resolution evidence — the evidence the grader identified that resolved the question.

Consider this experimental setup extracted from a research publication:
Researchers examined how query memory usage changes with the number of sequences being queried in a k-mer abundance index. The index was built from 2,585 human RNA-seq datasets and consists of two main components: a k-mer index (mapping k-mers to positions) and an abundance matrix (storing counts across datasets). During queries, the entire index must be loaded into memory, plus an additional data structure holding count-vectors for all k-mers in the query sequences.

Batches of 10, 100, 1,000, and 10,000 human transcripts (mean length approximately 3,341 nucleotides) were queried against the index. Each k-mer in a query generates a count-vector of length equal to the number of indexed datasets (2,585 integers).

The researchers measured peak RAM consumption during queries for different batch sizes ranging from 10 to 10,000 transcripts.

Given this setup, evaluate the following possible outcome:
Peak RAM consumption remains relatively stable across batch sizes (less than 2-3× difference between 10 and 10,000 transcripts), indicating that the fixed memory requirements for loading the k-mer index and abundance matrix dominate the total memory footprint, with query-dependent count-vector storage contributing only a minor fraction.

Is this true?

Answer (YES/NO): YES